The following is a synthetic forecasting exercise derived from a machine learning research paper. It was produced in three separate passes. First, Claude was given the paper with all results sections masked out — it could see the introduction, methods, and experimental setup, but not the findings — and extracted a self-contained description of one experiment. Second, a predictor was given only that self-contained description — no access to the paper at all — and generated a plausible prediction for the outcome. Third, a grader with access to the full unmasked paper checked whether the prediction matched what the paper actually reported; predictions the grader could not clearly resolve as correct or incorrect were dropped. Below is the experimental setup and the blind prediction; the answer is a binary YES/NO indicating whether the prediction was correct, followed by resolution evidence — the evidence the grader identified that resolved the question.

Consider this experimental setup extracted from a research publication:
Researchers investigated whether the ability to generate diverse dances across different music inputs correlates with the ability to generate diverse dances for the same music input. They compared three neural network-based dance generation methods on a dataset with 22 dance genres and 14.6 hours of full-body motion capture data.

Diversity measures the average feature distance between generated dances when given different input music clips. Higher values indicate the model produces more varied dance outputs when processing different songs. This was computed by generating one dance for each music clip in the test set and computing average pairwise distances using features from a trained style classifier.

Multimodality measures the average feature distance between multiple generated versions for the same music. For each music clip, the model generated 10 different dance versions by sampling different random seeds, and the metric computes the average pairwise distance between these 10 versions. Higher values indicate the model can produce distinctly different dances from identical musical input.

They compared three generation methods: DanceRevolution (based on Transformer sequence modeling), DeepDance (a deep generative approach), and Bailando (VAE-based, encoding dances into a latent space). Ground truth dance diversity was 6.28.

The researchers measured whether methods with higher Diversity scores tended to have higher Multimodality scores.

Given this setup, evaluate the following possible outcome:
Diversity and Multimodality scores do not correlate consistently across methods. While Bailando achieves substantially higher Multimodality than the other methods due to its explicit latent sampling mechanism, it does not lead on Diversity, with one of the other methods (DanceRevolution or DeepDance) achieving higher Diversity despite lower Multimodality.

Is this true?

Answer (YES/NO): NO